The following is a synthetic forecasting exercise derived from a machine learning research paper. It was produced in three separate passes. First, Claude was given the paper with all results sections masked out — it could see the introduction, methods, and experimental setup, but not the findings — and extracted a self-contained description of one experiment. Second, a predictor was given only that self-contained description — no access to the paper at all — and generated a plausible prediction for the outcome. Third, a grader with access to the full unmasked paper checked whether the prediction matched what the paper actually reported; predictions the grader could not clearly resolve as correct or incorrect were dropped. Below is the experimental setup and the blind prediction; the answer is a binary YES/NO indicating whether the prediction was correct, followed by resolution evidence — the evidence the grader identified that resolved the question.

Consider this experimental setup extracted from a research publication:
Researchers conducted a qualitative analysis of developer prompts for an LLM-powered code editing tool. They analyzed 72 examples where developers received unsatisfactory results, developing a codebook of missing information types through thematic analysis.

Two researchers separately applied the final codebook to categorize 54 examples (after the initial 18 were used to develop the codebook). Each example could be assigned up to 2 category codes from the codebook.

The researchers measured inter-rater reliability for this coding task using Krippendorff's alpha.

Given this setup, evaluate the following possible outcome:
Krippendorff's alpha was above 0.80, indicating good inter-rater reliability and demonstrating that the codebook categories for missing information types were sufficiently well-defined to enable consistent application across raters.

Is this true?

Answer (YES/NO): YES